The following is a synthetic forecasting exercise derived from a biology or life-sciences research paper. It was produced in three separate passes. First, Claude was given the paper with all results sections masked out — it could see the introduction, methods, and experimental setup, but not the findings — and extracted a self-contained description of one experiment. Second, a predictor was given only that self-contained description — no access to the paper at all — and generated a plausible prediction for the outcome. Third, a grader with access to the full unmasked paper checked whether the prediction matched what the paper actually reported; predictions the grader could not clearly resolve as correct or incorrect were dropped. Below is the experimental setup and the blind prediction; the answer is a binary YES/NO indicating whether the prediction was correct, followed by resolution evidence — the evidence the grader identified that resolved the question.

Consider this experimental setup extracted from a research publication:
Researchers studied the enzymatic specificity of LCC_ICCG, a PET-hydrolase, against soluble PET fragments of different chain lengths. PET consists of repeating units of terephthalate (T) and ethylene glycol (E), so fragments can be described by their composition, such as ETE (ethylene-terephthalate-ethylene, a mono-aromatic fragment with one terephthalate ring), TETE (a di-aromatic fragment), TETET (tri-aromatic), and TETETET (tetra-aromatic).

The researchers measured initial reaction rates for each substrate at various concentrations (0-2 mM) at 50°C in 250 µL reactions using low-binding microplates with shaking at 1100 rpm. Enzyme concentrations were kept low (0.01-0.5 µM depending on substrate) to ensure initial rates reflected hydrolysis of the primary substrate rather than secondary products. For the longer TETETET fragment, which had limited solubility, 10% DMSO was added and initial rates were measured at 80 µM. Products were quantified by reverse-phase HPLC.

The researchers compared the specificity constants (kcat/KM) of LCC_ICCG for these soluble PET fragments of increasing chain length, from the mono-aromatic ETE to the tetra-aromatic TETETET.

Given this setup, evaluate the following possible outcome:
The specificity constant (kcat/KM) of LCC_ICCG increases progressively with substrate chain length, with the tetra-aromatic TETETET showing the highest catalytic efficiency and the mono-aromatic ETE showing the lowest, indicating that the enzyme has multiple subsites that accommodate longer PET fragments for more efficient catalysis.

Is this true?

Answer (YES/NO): NO